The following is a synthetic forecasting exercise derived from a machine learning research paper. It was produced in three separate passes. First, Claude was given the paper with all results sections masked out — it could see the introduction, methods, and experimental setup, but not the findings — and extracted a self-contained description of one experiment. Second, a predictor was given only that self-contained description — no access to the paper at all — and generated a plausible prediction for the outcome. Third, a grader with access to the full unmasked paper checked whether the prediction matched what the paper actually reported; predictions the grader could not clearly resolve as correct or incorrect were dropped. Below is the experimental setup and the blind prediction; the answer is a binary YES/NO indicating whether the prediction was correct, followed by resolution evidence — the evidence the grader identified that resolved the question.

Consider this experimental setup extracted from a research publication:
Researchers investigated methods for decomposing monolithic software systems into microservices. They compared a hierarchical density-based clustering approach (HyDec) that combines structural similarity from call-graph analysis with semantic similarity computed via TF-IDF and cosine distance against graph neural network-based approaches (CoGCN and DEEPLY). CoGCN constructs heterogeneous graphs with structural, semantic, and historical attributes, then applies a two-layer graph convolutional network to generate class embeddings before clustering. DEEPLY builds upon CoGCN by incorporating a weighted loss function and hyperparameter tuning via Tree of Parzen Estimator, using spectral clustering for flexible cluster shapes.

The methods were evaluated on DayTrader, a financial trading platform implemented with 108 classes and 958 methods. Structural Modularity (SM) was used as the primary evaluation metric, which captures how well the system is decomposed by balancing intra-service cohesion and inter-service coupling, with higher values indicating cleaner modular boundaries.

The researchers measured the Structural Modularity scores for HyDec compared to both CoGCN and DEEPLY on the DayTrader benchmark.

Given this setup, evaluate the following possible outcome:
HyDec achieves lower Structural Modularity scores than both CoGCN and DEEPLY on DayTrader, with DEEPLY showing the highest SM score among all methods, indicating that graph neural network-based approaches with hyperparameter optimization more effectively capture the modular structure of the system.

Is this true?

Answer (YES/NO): NO